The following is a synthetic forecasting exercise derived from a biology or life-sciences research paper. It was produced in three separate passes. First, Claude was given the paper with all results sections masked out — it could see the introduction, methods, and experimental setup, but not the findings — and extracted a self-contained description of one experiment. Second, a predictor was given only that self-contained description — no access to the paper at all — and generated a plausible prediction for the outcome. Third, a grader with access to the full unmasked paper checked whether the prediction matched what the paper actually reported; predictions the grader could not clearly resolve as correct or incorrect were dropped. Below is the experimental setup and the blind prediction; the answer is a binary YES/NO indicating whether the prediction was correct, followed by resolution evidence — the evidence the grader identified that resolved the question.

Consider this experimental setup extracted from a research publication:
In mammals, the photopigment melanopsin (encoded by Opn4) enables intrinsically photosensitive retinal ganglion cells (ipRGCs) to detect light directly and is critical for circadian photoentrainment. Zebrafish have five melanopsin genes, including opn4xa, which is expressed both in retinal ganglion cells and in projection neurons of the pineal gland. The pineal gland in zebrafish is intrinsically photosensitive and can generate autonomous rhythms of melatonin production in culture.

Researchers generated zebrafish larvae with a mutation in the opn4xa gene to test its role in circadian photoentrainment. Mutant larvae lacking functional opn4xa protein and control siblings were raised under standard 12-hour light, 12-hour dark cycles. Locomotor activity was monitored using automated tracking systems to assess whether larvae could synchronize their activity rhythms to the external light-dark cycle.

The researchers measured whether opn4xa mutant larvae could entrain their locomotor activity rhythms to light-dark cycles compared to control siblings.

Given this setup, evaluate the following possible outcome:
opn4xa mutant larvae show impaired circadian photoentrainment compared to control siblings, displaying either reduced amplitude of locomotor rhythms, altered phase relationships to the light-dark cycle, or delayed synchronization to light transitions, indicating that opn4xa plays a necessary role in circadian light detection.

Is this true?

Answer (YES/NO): NO